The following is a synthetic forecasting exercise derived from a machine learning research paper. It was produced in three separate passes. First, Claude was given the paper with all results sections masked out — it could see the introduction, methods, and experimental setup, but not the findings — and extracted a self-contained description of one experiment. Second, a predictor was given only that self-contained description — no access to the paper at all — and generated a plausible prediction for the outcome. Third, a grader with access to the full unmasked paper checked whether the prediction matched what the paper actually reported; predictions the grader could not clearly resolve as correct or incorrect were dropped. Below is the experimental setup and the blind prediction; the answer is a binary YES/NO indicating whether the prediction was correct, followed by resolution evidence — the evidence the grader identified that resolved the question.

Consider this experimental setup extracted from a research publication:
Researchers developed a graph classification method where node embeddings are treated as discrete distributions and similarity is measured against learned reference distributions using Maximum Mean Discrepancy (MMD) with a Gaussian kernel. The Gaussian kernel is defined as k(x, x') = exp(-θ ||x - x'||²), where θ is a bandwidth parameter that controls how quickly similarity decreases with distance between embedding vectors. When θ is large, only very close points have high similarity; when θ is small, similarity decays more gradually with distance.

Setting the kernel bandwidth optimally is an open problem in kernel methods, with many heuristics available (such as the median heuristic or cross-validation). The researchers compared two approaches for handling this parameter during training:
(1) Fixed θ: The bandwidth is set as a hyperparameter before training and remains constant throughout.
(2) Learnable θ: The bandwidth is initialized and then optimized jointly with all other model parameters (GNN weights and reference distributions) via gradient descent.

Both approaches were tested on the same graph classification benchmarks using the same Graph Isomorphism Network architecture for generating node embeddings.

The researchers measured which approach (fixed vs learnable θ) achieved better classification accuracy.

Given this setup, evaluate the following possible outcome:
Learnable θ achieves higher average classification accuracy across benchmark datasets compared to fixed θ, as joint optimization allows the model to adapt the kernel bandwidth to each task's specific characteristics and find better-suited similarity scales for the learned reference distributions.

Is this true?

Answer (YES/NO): YES